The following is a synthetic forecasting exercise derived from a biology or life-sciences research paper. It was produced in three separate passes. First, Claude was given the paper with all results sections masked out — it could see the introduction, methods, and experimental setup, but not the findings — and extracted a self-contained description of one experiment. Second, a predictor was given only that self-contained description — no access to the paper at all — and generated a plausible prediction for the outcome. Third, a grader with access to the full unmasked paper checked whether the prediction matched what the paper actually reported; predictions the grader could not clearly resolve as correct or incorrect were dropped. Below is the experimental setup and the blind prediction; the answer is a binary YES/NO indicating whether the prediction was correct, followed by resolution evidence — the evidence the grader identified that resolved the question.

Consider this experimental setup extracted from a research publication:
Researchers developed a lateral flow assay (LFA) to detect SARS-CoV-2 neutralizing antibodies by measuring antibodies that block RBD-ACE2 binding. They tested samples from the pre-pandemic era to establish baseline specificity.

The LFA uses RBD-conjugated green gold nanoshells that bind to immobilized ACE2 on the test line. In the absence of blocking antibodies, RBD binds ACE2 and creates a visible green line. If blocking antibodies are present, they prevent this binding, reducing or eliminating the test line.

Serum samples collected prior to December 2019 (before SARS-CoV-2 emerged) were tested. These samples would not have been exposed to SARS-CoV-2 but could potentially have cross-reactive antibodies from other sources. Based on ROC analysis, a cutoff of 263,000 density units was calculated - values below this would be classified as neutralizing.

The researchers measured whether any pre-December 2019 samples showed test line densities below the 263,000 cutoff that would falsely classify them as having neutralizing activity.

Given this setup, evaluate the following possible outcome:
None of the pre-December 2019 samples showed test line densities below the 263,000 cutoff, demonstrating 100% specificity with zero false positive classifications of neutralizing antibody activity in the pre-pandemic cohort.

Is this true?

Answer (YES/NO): YES